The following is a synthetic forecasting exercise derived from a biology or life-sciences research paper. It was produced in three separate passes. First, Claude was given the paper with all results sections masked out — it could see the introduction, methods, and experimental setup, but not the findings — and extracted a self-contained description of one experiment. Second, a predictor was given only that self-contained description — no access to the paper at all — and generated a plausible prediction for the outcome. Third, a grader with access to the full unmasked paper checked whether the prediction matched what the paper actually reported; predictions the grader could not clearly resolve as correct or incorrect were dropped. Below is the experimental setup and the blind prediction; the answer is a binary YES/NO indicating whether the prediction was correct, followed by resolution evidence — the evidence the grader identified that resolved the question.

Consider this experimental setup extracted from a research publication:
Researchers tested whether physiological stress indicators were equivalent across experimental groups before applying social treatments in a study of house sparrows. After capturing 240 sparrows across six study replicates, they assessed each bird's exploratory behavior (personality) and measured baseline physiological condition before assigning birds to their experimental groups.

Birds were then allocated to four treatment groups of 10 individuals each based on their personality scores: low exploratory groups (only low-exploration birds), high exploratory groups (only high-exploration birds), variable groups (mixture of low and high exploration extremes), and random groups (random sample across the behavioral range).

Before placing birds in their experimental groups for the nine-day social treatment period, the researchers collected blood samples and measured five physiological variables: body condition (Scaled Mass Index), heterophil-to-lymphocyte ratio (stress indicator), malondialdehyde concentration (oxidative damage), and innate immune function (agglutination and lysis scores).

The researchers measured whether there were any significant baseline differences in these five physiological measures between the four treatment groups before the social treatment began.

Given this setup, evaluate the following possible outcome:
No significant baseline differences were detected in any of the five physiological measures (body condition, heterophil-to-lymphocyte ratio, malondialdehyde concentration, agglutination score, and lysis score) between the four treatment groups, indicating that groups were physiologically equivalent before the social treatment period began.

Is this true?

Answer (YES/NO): YES